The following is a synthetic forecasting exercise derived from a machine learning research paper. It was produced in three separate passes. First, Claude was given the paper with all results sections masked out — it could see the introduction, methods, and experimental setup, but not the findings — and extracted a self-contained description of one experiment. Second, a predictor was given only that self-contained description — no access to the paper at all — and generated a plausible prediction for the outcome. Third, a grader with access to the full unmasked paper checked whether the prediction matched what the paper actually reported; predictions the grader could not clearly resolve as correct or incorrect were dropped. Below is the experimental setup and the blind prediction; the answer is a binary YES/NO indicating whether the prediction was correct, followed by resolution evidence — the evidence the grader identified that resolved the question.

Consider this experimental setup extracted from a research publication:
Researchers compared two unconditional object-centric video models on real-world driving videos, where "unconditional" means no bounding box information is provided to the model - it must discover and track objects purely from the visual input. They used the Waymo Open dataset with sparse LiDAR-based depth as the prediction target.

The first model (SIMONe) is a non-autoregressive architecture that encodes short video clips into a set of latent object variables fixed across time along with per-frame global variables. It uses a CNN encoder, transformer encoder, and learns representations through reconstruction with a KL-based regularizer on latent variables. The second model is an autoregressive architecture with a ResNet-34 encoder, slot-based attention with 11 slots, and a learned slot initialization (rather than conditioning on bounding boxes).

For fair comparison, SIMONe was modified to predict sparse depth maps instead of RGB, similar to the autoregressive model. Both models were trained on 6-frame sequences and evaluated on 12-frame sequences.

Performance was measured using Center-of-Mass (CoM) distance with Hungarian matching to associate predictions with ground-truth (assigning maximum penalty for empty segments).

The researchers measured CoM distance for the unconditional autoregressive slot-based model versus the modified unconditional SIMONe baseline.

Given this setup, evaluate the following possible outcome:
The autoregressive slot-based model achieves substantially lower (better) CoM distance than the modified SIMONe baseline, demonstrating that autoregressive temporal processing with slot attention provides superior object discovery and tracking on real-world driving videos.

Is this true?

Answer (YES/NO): NO